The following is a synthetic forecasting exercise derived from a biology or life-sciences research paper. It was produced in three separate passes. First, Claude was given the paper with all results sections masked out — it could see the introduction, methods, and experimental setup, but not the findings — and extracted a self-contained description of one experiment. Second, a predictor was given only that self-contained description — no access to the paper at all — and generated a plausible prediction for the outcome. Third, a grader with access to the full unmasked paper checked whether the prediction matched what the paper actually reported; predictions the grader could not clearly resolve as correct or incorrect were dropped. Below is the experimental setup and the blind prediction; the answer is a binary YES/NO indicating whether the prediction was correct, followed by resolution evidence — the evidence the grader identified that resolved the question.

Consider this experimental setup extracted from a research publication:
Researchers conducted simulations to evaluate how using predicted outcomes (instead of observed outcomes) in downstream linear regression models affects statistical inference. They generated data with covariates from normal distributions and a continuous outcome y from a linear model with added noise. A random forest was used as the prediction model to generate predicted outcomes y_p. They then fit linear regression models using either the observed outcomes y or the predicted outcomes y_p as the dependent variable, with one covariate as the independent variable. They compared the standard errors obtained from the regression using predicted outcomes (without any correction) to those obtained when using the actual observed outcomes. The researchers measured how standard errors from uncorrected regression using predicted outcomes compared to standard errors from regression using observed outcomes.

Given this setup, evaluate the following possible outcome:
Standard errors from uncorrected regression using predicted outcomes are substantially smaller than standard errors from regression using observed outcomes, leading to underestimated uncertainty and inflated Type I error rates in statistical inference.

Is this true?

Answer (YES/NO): YES